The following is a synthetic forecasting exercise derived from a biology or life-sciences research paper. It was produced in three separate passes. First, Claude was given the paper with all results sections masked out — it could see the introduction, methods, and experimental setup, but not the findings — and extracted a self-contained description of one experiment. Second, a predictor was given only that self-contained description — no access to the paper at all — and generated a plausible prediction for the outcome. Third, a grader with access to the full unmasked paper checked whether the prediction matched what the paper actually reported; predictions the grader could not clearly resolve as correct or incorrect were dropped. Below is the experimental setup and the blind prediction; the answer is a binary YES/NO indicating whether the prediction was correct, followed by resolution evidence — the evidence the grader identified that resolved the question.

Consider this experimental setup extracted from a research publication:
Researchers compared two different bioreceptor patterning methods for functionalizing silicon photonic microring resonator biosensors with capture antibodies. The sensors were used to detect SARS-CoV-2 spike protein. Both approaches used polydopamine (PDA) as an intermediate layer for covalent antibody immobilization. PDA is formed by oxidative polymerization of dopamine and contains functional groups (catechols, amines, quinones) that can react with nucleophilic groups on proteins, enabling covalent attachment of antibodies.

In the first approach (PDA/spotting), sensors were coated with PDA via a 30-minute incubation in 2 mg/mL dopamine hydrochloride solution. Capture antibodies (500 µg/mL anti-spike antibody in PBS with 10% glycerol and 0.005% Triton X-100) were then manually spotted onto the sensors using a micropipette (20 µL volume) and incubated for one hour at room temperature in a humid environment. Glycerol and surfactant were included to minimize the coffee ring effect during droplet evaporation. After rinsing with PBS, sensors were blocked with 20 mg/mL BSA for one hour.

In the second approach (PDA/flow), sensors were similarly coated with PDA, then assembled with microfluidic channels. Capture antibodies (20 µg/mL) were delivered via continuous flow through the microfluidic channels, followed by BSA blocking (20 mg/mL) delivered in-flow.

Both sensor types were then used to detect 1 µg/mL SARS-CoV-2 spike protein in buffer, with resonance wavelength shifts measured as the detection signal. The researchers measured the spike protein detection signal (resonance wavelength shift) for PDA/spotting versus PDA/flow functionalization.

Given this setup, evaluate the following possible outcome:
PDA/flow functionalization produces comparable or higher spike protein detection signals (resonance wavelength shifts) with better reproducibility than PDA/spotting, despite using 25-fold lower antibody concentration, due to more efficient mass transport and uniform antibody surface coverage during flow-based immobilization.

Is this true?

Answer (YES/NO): NO